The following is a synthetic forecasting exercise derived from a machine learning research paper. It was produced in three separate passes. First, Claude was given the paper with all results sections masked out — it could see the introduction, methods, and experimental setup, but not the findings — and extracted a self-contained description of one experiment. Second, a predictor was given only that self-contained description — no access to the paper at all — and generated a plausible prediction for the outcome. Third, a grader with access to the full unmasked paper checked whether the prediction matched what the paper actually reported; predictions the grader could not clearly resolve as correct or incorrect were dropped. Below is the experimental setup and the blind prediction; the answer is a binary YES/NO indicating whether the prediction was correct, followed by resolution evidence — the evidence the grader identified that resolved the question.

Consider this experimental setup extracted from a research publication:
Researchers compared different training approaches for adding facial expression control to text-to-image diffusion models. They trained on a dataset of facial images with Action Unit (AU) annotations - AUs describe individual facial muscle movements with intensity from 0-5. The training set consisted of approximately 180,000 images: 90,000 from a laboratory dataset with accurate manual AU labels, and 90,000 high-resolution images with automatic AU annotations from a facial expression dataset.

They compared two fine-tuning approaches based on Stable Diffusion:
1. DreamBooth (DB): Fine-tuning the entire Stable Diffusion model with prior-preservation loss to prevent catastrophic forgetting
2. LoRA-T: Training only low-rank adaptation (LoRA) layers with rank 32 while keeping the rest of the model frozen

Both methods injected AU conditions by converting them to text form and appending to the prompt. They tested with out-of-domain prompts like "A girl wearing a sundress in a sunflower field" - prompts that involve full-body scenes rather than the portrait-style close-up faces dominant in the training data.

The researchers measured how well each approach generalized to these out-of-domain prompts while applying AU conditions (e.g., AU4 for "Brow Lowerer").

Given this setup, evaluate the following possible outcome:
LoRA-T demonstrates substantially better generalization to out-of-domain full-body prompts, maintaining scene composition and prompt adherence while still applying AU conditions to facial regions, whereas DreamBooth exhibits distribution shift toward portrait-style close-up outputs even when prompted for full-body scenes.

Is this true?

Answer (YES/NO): NO